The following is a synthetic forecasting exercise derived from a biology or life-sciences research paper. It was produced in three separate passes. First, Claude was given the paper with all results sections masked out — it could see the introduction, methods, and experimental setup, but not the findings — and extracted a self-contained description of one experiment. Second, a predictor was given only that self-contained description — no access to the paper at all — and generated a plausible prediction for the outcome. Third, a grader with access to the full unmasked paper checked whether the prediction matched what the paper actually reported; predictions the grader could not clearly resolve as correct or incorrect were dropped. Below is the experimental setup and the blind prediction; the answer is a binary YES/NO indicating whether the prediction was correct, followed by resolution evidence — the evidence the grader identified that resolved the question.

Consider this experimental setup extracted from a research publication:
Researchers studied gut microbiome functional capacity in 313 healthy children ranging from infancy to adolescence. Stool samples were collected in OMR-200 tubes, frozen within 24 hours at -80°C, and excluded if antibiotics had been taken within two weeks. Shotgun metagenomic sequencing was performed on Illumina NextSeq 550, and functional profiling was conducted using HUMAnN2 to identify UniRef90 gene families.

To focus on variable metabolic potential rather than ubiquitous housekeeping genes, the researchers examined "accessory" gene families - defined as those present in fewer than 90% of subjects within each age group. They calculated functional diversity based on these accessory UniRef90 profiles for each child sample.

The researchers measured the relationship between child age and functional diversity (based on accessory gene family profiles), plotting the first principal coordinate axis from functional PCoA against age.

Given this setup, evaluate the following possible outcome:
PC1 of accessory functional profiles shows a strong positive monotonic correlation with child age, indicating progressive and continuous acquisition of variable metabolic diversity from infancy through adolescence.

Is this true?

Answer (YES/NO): NO